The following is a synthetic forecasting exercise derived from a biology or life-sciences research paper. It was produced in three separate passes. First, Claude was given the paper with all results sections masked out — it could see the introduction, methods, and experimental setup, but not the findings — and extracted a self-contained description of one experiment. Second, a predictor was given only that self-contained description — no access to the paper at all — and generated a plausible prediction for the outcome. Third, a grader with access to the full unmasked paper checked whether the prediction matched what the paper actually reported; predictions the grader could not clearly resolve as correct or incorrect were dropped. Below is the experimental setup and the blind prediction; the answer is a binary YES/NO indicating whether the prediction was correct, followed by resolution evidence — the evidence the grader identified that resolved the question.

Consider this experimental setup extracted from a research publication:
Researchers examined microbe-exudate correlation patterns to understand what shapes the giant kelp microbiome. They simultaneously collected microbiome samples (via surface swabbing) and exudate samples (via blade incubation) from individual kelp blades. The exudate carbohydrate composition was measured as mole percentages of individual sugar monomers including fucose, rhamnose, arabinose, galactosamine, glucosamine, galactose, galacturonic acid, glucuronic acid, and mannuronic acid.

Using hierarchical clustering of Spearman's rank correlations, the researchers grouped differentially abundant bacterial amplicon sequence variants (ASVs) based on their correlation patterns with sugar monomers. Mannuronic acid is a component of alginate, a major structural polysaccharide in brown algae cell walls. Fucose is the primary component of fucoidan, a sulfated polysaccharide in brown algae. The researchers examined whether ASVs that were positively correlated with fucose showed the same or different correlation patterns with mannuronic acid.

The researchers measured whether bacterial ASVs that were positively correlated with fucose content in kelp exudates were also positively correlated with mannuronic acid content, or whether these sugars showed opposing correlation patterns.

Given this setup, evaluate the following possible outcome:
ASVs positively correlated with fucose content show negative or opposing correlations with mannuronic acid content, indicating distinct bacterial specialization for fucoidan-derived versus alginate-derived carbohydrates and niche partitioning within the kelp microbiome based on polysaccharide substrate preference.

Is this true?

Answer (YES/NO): YES